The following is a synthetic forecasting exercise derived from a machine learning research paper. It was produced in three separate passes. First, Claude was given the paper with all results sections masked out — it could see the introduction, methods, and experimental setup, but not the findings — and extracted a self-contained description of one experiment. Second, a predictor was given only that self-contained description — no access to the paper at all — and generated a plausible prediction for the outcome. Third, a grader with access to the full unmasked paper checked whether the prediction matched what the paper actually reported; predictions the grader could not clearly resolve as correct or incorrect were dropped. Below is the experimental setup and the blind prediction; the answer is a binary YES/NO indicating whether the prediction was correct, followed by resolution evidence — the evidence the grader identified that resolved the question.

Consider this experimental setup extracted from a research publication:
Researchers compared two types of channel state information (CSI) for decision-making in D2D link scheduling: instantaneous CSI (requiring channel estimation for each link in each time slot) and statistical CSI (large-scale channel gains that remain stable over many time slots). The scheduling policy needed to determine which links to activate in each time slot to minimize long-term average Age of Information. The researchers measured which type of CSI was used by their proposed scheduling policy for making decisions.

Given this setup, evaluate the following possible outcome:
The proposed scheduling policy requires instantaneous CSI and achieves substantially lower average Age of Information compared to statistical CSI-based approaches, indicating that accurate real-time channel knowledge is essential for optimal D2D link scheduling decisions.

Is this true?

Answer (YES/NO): NO